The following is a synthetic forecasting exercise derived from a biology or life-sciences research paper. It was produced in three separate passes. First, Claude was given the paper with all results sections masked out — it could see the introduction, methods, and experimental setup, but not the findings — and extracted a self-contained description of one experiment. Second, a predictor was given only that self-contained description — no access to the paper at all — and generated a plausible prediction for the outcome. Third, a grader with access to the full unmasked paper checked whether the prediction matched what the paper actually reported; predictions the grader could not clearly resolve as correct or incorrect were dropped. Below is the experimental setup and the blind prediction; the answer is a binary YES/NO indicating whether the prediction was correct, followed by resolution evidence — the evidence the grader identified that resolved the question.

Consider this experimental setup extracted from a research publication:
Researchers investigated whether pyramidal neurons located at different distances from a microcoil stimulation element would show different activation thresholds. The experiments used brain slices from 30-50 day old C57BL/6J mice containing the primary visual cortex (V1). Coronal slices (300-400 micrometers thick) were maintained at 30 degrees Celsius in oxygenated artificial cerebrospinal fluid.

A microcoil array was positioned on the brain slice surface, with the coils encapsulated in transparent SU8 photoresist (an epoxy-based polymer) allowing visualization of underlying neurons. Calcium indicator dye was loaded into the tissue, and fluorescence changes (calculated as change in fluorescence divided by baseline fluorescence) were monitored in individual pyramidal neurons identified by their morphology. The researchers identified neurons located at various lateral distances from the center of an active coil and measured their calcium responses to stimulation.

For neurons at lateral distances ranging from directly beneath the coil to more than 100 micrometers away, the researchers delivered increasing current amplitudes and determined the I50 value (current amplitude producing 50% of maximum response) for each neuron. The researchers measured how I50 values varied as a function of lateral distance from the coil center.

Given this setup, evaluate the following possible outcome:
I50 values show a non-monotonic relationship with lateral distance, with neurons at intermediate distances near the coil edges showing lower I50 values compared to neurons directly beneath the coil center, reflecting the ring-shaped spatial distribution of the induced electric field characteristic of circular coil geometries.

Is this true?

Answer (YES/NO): NO